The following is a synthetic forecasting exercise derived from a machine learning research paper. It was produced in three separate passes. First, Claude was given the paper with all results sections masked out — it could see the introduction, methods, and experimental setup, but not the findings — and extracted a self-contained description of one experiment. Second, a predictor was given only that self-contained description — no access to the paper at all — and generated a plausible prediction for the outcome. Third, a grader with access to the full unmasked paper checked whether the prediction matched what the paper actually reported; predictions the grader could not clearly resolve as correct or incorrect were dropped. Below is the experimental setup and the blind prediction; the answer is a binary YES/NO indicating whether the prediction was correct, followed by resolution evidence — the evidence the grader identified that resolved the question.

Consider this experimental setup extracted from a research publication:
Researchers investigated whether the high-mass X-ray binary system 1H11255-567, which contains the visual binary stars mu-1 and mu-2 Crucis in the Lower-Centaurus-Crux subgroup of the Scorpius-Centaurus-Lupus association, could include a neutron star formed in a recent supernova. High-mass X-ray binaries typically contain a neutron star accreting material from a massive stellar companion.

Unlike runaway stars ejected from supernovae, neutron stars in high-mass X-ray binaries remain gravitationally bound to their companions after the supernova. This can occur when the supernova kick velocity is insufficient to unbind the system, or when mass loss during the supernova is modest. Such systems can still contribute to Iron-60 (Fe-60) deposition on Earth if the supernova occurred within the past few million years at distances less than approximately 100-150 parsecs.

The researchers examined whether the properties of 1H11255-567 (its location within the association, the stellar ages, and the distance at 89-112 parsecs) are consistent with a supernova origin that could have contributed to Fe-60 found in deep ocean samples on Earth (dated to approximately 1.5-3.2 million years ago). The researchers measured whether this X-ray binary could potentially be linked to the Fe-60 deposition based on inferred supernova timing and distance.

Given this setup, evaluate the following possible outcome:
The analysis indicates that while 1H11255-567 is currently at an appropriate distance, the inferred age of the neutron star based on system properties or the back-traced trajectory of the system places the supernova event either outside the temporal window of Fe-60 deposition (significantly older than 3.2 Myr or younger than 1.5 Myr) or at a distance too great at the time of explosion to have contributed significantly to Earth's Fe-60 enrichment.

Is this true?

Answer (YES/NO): NO